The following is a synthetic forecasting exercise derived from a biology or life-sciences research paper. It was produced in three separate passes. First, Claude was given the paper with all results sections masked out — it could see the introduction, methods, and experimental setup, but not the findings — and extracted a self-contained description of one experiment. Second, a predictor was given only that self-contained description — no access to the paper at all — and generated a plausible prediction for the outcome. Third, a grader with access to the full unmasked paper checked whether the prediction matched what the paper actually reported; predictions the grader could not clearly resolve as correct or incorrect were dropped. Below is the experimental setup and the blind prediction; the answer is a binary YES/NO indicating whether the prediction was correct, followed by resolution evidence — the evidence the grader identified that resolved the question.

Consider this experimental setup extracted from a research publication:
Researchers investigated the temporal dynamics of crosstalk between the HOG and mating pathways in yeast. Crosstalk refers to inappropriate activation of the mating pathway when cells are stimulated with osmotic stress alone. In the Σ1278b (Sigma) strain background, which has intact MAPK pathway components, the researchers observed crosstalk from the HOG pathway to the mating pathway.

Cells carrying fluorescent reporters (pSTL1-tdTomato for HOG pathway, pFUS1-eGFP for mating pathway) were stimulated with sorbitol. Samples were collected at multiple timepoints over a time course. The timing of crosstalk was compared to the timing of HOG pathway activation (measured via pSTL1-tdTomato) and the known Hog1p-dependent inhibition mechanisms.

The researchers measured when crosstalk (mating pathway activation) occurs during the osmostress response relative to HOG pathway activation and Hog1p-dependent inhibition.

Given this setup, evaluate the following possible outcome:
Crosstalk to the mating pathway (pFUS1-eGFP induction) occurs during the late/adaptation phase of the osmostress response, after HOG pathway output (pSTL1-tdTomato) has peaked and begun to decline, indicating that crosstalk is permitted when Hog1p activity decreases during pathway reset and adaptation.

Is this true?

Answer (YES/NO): NO